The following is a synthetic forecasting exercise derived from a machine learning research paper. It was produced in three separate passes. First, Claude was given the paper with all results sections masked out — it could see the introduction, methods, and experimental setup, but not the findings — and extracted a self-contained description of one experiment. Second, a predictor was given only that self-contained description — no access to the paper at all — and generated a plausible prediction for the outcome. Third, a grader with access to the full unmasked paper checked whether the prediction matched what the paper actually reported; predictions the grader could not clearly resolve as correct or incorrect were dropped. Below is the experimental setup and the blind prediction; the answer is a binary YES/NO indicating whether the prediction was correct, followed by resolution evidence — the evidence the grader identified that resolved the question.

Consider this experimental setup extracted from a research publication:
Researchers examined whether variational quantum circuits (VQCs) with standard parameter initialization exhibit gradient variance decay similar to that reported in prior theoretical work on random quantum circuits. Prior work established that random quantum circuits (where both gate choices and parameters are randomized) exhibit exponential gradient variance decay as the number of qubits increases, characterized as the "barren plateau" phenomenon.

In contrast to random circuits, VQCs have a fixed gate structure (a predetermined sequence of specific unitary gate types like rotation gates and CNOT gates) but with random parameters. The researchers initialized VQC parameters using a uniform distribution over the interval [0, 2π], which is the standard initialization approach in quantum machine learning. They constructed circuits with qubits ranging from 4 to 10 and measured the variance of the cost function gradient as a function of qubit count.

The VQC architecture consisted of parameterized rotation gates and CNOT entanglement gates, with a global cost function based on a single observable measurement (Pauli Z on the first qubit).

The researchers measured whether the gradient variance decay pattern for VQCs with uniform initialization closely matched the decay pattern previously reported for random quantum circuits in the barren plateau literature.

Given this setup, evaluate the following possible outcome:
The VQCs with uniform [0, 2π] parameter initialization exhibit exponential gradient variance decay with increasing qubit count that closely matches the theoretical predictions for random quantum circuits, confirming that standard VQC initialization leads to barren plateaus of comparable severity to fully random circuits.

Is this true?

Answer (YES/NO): YES